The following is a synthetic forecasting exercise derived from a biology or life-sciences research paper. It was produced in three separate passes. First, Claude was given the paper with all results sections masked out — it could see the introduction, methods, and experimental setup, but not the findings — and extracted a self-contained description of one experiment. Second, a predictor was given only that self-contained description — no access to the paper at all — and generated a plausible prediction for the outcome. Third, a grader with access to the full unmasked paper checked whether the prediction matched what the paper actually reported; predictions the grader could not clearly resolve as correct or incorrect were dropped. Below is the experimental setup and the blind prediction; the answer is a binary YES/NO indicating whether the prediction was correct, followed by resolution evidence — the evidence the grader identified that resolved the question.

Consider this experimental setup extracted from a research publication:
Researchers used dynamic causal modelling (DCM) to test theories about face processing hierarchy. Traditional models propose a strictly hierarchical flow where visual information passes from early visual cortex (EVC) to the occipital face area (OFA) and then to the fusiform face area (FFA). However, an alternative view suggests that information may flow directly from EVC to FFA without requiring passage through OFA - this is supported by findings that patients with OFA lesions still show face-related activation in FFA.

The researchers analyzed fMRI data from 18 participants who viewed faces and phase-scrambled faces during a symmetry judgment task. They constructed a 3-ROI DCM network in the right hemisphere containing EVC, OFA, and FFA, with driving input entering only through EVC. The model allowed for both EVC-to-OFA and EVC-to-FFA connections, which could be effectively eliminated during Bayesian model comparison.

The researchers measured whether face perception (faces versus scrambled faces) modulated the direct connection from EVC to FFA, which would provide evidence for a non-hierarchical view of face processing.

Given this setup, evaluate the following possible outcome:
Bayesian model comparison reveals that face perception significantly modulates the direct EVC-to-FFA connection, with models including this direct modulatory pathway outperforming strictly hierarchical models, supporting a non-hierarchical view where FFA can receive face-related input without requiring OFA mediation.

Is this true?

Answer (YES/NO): YES